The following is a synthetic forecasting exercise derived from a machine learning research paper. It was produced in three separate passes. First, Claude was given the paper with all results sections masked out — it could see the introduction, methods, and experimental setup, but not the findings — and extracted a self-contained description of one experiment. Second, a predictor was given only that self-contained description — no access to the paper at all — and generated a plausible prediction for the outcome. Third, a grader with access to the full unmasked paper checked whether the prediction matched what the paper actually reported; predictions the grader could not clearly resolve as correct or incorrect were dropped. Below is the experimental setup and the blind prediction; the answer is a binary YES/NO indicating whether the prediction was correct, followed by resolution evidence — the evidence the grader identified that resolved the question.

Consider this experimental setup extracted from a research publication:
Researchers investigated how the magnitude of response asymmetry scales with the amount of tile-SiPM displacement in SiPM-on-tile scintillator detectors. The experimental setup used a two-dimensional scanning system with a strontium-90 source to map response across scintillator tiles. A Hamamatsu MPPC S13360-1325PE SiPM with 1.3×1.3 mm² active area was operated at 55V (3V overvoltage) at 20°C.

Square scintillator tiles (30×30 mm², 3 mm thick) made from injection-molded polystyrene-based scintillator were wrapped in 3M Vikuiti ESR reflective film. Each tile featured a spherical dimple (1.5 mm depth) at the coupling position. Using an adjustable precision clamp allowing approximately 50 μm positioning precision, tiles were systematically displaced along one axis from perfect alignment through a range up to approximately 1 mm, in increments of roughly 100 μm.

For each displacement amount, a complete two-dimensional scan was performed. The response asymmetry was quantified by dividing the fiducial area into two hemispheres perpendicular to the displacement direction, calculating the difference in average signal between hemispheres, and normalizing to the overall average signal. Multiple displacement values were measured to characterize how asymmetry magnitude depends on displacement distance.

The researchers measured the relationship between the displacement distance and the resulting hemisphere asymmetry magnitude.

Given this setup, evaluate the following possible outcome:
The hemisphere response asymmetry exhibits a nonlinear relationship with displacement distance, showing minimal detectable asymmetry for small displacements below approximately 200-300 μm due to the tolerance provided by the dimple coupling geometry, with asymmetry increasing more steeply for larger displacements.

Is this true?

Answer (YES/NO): NO